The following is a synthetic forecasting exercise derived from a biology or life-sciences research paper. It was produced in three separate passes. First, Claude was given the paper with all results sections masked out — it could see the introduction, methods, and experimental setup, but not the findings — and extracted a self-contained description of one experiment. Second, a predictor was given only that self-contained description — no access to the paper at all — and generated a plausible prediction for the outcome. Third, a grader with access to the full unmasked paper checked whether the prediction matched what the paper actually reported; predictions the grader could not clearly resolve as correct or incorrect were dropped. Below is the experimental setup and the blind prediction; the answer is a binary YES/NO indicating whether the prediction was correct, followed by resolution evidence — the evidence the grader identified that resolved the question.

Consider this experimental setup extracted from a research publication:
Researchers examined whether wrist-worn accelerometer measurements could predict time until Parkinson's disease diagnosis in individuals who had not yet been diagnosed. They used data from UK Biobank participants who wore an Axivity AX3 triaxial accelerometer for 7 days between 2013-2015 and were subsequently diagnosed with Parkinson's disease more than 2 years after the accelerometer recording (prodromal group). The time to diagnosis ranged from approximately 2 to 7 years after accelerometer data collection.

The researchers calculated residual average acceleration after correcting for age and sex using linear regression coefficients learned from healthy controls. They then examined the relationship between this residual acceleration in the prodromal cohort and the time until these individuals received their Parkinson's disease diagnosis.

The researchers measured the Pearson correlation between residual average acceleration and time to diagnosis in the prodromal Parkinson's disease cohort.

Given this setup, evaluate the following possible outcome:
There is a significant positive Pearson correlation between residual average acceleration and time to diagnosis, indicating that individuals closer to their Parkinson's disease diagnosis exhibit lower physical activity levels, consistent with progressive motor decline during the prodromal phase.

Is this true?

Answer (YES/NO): NO